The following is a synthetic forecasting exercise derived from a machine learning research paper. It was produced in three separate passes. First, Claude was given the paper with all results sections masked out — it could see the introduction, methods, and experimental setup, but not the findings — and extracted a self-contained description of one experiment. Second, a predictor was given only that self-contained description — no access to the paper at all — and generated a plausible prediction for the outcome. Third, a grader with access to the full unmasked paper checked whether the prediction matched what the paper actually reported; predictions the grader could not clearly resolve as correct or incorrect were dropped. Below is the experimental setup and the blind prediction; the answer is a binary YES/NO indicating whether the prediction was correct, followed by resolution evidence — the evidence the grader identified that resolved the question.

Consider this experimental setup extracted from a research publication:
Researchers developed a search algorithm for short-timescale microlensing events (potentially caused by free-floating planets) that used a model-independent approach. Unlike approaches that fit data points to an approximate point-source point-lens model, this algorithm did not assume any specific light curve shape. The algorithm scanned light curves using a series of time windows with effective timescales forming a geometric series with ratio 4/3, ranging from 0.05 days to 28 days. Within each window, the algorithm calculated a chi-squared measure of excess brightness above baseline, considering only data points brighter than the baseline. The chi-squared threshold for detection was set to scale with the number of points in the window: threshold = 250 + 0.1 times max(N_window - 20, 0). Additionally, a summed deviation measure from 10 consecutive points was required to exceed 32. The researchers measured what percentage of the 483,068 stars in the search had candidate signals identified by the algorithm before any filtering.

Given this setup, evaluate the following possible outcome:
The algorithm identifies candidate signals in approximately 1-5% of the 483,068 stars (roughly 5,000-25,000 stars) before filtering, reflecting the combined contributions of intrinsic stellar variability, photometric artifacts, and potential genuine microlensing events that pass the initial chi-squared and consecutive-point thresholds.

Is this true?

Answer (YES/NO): YES